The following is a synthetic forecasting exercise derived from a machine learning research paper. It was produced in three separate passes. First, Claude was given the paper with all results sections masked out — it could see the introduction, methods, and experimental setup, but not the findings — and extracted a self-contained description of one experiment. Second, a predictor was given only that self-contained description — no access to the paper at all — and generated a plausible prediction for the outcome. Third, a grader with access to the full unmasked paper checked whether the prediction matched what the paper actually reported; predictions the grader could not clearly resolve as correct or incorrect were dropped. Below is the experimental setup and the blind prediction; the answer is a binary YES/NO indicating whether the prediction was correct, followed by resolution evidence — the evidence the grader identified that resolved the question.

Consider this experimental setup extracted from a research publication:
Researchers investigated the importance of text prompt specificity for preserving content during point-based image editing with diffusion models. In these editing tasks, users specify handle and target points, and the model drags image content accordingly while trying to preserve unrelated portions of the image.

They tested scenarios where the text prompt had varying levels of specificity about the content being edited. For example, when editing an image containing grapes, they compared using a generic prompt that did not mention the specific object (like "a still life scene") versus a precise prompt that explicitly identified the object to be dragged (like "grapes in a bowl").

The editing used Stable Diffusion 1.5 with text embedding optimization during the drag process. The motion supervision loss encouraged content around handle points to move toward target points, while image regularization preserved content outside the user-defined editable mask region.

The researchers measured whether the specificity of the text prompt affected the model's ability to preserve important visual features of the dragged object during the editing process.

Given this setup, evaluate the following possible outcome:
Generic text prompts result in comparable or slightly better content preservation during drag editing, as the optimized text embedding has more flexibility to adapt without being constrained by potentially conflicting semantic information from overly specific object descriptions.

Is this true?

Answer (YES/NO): NO